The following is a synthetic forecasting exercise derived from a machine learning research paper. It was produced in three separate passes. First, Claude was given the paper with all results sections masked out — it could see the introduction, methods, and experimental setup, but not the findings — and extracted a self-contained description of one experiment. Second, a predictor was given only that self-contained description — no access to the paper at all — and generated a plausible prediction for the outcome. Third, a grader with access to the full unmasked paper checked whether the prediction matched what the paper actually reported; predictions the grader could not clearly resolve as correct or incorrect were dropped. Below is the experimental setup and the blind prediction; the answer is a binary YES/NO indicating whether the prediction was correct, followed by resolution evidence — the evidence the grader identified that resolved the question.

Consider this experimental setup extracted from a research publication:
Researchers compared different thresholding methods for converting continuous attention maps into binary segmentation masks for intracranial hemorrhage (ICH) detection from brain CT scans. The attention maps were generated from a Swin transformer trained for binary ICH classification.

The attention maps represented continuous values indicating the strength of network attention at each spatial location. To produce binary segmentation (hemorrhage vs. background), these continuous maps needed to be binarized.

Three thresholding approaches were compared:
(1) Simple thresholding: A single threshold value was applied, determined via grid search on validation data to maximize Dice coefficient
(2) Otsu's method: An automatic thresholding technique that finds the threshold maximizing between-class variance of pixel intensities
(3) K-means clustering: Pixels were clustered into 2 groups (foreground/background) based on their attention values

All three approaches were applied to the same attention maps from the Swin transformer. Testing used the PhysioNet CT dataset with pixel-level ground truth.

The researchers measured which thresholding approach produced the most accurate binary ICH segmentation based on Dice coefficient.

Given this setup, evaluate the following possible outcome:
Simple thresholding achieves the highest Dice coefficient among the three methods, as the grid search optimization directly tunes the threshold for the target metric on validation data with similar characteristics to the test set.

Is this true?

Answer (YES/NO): YES